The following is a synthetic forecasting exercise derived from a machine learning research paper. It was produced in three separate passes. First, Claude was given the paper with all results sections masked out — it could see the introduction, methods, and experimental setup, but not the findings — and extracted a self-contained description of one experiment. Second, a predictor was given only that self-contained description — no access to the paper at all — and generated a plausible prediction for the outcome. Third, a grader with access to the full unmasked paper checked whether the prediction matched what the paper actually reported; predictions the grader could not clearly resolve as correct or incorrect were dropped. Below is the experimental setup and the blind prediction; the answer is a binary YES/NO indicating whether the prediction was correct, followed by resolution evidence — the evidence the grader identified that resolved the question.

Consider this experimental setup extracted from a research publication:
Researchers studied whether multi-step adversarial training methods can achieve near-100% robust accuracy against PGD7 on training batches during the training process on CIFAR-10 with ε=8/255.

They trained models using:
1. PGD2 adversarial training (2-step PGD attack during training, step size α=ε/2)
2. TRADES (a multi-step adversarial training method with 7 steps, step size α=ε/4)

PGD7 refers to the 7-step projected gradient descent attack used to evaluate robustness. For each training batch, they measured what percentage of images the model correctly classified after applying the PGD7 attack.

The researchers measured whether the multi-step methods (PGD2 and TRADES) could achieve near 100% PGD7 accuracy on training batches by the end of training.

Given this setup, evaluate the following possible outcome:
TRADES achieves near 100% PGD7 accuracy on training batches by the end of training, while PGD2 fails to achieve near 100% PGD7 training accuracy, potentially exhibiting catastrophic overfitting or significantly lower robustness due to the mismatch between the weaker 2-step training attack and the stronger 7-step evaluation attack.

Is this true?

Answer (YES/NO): NO